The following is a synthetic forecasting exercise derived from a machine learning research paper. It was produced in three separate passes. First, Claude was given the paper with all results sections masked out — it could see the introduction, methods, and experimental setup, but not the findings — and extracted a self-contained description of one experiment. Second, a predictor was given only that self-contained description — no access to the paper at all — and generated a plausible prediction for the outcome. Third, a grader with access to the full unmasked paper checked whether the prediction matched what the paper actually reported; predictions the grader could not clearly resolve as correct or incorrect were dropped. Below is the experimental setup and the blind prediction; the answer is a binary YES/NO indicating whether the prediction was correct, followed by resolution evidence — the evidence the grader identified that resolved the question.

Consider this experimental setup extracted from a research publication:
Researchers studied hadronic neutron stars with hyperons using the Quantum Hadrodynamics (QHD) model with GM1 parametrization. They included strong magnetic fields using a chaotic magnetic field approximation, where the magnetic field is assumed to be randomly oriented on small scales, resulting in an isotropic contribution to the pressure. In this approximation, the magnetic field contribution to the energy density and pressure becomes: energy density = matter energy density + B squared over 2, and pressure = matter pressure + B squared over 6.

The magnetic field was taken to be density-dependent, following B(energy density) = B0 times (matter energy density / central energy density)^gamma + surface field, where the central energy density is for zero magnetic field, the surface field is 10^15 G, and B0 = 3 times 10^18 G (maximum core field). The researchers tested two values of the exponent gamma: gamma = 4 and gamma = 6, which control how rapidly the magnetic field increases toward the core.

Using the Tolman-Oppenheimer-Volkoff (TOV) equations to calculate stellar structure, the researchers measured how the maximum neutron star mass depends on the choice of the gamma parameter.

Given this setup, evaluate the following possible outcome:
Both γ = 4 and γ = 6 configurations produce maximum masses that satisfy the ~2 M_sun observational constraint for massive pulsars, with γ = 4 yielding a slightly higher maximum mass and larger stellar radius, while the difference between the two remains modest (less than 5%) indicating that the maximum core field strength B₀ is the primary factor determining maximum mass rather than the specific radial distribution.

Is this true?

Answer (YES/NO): NO